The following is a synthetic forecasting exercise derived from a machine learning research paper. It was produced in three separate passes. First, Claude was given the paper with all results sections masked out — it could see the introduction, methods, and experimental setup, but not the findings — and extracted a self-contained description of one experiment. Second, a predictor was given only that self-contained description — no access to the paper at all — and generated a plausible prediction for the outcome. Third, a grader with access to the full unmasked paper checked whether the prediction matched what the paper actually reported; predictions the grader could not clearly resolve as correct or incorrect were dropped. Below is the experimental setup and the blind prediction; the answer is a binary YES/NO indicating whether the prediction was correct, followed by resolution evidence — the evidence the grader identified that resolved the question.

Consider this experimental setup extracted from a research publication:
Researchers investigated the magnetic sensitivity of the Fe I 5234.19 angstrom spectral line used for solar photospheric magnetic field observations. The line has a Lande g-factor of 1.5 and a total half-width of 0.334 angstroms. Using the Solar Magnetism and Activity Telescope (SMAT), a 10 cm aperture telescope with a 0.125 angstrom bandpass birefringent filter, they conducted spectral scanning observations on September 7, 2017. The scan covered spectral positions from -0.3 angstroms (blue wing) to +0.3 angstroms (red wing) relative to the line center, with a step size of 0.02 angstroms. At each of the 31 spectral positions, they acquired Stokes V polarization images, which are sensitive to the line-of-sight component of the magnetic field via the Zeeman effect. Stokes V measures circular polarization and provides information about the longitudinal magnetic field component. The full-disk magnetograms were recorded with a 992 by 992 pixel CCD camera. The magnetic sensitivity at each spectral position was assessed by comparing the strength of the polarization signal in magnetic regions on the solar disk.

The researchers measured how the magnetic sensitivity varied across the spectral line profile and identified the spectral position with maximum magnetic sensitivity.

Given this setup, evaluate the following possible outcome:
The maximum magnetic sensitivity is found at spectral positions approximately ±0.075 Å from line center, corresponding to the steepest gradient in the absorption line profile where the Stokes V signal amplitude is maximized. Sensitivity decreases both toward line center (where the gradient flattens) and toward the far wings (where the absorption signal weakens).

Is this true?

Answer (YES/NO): YES